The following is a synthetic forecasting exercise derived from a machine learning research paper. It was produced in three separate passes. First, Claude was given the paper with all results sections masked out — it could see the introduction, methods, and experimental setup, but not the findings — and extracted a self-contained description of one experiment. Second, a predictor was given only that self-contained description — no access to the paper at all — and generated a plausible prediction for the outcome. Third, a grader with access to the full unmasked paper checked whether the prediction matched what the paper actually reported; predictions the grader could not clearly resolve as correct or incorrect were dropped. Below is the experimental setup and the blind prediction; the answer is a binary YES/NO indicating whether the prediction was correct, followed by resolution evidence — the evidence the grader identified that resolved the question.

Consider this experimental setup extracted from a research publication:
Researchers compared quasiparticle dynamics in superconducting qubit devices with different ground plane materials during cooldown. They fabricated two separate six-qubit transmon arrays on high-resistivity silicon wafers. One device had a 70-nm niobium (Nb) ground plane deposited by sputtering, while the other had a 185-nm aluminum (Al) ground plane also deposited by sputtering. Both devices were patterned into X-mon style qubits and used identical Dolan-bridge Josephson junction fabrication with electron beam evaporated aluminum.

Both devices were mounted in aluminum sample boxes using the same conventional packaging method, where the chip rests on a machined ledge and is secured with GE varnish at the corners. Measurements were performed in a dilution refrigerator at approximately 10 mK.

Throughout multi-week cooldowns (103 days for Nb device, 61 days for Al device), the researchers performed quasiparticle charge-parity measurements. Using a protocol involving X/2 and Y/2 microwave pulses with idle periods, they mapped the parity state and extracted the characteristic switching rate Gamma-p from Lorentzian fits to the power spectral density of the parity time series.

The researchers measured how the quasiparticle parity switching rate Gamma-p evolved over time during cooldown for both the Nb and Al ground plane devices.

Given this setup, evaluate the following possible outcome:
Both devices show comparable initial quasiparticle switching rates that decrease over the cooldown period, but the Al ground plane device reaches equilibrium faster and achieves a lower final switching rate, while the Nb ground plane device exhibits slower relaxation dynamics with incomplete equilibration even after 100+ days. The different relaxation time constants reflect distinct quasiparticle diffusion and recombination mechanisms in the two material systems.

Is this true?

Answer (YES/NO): NO